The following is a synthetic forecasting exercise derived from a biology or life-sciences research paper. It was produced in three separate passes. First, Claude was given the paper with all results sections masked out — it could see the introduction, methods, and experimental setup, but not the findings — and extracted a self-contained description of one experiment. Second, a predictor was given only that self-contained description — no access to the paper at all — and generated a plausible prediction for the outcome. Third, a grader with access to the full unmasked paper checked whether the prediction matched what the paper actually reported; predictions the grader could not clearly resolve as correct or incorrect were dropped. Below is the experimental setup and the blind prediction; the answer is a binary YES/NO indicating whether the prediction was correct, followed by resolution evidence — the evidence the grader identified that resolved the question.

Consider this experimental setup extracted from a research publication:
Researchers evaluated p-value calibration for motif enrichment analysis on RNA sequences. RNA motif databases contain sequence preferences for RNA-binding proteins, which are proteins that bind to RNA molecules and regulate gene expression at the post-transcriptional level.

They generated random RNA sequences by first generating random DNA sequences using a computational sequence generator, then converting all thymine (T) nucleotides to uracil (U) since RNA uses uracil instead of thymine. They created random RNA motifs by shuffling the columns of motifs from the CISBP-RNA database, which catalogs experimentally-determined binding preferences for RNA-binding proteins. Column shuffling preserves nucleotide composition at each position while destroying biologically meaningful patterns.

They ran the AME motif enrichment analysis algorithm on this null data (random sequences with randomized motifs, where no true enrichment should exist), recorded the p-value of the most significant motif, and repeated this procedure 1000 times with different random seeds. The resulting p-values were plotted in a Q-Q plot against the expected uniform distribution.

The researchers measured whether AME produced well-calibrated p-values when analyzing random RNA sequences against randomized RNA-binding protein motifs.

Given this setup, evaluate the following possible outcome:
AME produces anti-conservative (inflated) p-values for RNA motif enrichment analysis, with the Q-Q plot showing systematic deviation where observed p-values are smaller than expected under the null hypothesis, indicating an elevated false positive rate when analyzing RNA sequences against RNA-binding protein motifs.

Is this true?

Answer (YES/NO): NO